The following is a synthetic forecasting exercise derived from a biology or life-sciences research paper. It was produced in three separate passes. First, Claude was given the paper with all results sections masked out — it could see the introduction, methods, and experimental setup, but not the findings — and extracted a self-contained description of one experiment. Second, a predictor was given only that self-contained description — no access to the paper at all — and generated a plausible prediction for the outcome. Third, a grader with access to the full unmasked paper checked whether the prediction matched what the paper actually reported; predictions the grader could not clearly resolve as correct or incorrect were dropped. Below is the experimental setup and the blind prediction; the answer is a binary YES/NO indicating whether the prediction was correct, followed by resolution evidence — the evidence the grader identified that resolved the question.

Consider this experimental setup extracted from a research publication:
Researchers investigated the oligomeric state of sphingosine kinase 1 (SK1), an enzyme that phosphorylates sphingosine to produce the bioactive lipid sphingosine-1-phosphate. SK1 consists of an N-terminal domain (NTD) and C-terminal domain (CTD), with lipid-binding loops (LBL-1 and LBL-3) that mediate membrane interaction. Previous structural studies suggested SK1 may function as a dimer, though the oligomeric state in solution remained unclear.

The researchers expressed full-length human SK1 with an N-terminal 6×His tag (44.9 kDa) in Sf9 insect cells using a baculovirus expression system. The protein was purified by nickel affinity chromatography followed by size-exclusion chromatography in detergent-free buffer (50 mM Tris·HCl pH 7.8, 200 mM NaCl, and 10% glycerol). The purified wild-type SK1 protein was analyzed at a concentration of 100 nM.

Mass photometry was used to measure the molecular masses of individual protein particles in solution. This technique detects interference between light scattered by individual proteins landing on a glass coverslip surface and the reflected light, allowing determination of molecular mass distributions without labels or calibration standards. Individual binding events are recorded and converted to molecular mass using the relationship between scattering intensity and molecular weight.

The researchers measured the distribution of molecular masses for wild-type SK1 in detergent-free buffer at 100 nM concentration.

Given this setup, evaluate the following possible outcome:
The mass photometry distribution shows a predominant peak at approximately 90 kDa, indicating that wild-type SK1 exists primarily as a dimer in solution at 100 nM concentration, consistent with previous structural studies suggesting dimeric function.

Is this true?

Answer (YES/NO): NO